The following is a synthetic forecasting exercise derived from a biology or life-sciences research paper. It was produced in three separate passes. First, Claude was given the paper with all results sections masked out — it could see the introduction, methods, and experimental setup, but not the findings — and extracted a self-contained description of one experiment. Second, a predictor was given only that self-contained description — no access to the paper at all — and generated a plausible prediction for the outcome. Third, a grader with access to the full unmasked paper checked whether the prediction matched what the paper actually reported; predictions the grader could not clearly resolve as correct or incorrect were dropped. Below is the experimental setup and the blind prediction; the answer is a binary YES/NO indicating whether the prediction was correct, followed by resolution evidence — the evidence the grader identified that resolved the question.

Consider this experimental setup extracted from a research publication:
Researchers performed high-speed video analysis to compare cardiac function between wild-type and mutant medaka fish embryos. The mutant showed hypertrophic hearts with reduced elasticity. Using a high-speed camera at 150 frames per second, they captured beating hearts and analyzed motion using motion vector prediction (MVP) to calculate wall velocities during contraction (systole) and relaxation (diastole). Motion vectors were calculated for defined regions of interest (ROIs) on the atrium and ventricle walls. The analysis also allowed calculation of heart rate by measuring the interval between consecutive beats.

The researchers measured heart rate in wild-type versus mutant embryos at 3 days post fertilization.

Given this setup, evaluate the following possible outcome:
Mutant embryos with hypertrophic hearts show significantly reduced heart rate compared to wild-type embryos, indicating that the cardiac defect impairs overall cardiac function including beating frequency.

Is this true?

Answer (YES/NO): NO